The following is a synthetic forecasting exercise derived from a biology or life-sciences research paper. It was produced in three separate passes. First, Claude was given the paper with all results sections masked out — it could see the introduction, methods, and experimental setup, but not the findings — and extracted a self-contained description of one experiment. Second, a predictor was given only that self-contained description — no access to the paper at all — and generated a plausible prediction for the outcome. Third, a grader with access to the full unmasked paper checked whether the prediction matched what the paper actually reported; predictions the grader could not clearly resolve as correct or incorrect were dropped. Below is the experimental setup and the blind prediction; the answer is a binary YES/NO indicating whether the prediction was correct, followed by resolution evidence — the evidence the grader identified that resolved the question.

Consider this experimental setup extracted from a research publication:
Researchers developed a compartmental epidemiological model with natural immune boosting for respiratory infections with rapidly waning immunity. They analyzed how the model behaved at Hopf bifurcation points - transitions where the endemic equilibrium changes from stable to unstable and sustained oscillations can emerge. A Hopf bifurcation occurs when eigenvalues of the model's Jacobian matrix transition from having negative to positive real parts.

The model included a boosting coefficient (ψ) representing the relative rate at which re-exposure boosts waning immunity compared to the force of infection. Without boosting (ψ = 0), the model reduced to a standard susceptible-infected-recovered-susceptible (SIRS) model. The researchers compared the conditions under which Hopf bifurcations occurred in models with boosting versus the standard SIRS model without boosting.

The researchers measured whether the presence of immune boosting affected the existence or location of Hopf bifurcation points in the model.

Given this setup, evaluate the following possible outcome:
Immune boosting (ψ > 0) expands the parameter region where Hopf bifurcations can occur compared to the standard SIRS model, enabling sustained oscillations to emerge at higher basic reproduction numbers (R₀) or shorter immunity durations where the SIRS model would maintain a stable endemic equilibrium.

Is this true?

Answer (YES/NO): NO